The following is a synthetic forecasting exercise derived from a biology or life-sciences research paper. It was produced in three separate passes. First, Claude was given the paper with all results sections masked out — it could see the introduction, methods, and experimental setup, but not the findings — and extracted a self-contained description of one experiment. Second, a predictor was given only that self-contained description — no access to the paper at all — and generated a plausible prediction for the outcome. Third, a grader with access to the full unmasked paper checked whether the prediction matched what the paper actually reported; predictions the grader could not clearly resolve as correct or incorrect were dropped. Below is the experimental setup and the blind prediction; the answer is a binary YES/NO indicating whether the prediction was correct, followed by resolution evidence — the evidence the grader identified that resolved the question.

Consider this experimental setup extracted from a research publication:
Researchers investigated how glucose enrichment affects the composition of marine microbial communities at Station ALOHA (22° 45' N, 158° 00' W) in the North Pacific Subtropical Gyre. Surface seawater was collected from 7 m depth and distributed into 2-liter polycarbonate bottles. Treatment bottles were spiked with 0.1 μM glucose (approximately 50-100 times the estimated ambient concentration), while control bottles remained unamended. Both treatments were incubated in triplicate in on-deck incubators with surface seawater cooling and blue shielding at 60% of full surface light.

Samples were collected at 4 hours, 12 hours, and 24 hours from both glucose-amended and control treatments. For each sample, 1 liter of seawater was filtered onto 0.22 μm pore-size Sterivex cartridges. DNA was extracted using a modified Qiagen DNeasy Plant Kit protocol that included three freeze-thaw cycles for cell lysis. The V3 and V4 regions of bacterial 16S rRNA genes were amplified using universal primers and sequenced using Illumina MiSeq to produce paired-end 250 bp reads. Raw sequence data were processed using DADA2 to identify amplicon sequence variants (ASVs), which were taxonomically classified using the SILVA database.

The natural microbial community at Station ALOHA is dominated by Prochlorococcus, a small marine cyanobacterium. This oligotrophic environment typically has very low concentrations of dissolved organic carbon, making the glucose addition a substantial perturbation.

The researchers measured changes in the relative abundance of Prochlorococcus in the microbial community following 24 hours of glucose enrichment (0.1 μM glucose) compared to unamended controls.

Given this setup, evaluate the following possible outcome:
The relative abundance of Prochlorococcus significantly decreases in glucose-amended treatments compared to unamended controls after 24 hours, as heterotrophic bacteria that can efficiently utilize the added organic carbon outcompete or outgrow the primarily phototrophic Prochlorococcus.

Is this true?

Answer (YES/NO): NO